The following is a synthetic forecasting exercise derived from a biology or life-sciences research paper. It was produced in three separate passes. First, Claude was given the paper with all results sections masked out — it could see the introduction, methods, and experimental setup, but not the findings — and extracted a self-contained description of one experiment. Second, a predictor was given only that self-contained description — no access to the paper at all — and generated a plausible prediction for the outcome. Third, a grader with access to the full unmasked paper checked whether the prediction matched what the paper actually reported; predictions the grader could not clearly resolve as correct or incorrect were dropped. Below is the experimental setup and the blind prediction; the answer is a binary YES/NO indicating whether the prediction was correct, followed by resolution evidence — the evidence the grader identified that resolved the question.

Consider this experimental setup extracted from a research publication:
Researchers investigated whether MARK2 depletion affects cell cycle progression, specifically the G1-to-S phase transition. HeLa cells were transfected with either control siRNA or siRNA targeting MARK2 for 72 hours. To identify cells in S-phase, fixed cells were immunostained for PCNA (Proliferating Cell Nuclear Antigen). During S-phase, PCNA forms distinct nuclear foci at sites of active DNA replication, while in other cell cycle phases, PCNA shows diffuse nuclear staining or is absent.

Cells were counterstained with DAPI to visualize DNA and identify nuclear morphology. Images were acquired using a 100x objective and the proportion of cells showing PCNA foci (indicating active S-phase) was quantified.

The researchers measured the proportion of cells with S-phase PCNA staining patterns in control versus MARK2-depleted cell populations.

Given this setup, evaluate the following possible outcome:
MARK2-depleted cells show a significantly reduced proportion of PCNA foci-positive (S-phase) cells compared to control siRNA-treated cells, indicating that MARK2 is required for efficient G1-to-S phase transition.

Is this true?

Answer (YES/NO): YES